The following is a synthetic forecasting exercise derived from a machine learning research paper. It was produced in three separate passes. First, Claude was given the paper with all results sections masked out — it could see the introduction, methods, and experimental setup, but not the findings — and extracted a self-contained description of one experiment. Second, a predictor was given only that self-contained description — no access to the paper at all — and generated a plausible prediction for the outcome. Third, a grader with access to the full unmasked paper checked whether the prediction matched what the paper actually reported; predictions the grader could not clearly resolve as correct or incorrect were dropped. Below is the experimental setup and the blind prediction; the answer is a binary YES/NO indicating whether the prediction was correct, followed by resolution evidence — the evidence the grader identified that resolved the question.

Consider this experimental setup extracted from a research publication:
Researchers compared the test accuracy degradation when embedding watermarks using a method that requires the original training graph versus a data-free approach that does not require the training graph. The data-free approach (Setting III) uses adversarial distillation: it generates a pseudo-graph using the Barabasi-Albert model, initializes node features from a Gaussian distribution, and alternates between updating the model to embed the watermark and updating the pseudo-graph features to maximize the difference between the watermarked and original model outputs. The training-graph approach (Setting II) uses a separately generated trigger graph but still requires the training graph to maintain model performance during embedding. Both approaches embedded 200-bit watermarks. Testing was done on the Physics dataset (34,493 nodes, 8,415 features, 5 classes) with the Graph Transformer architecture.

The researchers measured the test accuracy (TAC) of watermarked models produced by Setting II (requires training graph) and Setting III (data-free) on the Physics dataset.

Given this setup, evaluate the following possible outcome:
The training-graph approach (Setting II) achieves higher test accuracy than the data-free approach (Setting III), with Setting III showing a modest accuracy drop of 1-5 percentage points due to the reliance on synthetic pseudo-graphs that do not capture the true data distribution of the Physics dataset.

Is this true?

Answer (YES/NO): NO